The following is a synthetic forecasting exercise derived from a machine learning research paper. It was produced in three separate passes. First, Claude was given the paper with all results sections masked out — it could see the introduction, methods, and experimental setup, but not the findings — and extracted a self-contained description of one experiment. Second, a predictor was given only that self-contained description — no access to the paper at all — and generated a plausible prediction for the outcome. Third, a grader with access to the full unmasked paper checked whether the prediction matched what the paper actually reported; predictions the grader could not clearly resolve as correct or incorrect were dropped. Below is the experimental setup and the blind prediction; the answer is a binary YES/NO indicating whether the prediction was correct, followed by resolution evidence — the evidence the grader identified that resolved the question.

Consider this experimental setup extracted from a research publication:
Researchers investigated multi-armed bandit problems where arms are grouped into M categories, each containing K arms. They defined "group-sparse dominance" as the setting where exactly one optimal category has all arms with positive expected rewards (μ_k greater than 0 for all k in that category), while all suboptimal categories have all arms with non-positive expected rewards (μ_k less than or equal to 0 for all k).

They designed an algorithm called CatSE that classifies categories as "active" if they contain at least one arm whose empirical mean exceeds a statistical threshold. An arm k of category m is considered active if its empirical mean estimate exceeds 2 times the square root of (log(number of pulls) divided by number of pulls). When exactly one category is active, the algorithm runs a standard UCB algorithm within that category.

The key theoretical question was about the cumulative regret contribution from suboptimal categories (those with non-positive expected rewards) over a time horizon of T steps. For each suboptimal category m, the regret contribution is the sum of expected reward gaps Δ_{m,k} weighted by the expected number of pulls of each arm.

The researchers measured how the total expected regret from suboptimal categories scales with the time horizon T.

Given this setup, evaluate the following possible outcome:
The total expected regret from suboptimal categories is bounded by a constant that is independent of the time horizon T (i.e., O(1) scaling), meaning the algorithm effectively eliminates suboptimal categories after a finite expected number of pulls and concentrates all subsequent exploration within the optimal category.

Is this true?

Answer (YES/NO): YES